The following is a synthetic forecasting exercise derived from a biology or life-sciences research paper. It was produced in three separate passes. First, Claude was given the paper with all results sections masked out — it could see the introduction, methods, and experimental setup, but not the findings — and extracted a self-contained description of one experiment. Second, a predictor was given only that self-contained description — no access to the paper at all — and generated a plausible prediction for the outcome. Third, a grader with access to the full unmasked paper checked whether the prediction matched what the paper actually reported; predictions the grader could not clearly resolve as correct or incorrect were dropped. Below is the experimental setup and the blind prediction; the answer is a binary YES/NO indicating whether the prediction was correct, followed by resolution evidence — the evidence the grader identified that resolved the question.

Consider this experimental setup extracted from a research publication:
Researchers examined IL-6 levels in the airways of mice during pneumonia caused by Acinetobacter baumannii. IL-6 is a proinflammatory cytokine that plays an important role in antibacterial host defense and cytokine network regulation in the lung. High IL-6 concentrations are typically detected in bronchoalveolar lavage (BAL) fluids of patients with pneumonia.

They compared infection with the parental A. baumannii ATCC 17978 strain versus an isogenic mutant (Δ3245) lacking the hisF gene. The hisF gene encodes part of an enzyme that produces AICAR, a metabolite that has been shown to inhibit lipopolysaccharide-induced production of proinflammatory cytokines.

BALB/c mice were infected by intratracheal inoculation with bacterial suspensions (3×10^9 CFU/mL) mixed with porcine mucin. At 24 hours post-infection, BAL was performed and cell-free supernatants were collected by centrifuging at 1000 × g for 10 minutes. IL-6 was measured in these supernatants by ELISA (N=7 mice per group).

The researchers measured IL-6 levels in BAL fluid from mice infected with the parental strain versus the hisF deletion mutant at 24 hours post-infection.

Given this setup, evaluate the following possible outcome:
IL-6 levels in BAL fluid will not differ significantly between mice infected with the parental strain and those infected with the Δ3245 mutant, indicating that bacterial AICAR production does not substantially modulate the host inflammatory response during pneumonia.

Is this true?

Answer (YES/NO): NO